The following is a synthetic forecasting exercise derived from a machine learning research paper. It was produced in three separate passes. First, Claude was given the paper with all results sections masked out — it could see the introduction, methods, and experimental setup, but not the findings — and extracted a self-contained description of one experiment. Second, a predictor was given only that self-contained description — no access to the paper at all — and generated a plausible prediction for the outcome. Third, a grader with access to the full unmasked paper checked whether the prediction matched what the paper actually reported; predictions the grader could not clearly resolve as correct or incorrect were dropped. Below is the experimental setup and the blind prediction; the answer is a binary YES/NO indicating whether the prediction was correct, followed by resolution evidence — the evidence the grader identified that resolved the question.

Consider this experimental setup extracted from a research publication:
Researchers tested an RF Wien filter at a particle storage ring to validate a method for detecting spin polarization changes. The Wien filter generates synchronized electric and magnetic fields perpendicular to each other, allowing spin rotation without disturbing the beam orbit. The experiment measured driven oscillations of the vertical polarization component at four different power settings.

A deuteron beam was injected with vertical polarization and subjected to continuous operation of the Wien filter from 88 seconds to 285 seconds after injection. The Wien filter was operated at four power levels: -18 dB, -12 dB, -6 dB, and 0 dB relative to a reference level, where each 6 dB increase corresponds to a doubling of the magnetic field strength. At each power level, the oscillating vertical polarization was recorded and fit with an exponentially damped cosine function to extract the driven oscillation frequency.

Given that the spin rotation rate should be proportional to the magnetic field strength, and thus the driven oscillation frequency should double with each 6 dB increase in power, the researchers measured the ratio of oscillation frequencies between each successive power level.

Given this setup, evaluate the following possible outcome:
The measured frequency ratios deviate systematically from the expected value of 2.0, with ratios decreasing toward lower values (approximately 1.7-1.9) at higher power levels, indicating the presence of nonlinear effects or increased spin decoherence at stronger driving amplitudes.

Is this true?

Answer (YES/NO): NO